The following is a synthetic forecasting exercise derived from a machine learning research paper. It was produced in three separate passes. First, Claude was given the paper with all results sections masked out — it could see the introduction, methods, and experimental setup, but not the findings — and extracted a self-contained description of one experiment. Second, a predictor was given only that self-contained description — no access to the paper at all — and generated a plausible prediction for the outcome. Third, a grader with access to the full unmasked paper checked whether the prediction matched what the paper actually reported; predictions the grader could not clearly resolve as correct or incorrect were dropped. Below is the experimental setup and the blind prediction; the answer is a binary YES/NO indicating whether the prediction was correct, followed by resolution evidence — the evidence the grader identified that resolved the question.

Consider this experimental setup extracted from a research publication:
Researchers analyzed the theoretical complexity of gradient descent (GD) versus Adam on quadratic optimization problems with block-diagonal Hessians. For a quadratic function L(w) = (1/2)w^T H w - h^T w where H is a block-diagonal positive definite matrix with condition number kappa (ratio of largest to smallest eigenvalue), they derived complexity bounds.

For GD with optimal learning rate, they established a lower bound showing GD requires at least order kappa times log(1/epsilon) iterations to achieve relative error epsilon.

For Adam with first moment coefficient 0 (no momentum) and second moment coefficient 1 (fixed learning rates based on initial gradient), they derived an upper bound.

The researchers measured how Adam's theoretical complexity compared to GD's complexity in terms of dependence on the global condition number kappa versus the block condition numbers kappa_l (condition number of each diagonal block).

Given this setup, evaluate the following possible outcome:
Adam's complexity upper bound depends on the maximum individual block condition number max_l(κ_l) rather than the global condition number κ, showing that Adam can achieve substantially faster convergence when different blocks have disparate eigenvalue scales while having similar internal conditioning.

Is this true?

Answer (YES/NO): YES